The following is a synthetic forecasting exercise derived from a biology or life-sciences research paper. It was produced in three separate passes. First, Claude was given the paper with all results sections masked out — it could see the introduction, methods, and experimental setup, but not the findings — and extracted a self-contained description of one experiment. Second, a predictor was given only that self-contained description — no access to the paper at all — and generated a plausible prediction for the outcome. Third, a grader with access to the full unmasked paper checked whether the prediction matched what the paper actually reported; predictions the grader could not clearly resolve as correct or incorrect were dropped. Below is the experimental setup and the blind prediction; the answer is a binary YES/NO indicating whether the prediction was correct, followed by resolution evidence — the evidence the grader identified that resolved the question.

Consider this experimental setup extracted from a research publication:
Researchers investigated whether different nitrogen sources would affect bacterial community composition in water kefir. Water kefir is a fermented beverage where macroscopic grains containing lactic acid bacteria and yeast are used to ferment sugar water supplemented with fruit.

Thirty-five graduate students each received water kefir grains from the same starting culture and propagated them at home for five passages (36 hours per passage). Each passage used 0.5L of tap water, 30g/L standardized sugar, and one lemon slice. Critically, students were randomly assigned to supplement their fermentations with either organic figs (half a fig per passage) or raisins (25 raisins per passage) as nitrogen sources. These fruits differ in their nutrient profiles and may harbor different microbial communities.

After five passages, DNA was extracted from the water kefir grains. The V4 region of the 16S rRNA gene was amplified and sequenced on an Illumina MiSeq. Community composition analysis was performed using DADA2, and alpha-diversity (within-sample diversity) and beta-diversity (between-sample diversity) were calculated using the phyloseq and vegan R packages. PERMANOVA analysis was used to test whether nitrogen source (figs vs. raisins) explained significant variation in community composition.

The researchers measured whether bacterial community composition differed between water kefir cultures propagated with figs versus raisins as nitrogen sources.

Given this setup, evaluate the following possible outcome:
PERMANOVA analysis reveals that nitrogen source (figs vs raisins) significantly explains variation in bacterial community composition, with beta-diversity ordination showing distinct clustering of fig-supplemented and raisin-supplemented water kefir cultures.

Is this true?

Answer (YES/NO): NO